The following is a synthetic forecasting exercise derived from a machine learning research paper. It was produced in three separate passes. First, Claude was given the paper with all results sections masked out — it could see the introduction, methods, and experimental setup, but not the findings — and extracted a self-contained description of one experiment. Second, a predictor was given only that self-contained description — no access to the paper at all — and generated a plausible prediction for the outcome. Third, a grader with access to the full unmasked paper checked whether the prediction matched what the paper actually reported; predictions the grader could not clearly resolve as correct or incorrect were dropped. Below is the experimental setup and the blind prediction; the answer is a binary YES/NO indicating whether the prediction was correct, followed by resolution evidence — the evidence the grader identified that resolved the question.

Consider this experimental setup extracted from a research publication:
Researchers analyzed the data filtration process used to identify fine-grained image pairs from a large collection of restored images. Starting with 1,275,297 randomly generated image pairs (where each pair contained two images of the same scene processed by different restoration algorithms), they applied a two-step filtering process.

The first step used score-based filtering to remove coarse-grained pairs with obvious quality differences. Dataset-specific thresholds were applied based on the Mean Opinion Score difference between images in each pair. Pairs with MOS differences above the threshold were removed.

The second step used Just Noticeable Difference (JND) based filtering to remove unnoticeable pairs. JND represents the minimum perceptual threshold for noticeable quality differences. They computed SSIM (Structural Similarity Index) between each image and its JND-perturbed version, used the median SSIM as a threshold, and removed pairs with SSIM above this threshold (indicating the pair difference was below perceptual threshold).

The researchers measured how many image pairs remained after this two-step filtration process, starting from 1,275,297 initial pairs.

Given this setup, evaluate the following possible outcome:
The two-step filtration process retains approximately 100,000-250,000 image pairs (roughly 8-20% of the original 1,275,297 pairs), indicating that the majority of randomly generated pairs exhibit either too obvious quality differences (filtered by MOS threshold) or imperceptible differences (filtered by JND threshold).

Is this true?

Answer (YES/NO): NO